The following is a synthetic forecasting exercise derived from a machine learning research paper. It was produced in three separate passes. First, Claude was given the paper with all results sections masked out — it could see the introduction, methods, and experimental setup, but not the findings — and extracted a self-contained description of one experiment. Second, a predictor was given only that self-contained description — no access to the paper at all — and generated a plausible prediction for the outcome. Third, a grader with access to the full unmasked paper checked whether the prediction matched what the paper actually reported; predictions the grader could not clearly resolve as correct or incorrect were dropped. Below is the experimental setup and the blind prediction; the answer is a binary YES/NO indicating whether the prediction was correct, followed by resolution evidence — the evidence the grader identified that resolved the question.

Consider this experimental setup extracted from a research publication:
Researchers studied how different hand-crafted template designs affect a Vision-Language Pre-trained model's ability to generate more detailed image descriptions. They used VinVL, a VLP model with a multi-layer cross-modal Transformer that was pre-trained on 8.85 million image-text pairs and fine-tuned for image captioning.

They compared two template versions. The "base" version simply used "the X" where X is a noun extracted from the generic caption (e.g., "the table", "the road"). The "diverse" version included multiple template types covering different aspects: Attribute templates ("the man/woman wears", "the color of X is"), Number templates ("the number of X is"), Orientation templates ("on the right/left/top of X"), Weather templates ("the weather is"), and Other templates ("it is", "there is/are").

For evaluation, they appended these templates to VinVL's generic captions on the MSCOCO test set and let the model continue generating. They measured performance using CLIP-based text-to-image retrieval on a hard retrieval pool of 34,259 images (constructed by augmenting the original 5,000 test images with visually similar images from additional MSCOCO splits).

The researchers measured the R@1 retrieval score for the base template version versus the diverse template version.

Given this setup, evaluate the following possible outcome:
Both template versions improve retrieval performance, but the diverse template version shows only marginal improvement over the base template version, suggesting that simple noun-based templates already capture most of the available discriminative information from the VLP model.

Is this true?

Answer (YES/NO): NO